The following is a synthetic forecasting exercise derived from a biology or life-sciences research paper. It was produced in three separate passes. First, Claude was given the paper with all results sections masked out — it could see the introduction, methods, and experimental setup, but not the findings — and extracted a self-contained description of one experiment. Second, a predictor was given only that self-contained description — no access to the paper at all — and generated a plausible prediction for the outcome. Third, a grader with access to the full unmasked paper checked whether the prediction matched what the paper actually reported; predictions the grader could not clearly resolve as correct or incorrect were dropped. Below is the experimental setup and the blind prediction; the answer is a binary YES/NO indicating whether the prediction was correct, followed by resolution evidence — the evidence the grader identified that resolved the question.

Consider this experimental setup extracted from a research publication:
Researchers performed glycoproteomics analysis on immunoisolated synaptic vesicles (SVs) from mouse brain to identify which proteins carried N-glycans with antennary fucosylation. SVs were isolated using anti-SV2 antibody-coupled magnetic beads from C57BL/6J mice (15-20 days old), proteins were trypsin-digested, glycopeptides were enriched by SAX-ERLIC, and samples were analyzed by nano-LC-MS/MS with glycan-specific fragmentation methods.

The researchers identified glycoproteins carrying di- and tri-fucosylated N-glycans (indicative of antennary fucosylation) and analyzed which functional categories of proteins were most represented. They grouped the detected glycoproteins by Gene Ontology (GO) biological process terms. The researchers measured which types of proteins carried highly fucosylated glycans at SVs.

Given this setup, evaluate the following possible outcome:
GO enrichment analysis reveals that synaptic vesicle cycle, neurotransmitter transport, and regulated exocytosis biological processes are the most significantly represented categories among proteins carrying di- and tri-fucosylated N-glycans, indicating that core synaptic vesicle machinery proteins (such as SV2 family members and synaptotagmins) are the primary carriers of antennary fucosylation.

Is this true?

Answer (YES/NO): NO